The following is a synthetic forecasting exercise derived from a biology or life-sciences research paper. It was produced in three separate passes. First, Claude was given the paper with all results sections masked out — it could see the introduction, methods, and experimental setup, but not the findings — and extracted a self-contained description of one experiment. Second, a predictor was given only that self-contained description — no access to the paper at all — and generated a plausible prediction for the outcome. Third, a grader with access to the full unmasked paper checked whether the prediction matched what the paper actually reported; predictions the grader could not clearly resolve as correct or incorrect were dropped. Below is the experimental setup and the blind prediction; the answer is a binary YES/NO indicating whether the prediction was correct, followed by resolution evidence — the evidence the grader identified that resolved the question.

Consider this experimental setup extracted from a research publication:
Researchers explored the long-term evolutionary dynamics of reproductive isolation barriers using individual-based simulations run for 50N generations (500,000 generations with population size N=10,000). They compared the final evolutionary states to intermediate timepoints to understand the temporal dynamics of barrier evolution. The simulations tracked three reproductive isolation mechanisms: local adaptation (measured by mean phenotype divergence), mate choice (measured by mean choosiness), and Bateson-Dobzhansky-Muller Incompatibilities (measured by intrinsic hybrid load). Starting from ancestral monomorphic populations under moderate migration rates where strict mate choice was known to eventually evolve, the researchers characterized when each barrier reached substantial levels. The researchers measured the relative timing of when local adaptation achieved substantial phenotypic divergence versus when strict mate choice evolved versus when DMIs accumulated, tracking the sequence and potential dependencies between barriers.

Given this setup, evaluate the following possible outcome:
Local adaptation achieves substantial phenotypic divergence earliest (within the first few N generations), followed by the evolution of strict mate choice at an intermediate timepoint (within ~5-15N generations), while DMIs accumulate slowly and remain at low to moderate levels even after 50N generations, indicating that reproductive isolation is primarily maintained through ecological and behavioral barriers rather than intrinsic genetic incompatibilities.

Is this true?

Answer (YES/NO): YES